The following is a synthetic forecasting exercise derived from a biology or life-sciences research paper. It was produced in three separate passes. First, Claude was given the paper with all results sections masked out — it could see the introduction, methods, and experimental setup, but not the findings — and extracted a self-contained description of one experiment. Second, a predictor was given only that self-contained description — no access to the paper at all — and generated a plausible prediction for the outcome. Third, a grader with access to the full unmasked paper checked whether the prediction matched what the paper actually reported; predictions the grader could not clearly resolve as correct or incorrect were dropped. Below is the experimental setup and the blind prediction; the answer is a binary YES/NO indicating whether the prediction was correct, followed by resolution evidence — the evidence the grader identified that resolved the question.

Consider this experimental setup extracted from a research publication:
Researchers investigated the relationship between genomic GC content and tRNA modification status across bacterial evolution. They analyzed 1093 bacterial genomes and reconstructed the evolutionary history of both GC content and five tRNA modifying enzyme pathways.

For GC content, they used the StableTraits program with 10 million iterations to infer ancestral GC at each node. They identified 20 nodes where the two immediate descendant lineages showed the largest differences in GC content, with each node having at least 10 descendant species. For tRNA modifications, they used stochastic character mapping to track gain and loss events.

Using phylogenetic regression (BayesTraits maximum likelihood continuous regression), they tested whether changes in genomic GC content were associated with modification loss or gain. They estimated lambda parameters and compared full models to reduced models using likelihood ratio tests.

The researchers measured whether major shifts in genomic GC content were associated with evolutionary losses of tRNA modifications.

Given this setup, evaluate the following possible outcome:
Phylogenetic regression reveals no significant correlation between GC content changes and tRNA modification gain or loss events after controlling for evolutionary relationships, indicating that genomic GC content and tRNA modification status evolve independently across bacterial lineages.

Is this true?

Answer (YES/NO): NO